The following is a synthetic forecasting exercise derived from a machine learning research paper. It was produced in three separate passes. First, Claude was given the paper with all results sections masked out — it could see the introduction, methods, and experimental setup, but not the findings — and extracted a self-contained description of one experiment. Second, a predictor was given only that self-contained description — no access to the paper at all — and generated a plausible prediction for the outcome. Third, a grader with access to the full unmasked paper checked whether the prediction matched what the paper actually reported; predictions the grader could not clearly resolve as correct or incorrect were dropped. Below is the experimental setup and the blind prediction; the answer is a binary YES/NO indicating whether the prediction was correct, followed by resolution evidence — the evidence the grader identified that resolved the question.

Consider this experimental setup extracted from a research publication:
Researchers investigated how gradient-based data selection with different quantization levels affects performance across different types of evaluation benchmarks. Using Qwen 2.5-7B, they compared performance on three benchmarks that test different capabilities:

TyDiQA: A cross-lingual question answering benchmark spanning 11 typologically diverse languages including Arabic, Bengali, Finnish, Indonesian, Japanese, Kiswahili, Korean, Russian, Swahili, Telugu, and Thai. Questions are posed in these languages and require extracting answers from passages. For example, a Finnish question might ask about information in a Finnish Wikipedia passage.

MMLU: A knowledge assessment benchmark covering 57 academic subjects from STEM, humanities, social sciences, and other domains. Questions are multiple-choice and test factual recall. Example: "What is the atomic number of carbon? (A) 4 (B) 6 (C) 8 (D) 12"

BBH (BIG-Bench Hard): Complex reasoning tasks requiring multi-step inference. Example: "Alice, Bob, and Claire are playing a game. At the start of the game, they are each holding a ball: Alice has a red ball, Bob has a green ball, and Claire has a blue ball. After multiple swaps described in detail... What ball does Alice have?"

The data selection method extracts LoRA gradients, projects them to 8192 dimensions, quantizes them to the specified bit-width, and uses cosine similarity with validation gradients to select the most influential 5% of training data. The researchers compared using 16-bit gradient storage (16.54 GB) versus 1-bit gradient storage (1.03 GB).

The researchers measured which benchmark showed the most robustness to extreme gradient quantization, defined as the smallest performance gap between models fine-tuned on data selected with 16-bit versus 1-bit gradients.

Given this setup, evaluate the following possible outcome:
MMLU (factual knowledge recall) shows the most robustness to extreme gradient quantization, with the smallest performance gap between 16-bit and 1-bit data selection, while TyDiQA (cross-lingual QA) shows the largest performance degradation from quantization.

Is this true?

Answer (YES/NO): YES